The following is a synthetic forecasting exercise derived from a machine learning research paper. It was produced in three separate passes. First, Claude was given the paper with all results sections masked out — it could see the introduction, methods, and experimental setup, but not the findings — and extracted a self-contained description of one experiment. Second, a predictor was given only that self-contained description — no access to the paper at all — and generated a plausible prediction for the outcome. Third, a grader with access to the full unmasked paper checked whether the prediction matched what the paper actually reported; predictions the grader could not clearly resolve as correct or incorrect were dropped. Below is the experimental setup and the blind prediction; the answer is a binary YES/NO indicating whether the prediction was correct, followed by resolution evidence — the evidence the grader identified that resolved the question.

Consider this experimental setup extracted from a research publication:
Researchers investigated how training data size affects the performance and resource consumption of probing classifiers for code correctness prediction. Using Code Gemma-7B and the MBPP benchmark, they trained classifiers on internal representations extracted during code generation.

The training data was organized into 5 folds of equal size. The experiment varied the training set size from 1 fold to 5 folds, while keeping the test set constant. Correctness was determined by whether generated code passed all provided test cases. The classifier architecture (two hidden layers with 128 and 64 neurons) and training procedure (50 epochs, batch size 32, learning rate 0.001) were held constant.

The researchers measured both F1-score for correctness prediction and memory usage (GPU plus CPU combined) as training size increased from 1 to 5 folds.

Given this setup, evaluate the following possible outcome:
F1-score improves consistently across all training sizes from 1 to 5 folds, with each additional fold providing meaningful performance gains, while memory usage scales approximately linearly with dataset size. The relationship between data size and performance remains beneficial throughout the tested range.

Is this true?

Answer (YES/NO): YES